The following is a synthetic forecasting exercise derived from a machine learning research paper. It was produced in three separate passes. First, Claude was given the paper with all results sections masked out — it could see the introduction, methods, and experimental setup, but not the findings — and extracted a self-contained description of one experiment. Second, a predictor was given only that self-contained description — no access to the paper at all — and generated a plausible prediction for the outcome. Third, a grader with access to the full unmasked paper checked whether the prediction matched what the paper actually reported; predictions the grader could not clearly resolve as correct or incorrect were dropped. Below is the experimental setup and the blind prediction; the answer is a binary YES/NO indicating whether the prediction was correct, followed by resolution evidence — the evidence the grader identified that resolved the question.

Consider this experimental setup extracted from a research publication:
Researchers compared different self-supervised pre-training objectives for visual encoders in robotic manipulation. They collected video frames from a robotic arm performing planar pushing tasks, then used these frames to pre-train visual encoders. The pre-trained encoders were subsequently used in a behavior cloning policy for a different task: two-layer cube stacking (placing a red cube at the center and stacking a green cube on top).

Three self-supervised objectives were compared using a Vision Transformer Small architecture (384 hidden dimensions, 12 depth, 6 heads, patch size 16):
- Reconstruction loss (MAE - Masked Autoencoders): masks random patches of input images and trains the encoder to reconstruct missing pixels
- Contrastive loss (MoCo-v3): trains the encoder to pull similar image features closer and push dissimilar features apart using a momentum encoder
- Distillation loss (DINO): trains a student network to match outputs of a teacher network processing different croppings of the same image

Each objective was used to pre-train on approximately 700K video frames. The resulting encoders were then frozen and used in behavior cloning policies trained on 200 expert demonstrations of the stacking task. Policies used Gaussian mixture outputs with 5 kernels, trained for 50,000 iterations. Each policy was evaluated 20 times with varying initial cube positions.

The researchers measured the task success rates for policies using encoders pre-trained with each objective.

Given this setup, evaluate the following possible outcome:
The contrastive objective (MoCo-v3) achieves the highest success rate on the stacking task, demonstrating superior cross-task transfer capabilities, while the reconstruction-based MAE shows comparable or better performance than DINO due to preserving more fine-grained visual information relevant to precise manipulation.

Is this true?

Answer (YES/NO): YES